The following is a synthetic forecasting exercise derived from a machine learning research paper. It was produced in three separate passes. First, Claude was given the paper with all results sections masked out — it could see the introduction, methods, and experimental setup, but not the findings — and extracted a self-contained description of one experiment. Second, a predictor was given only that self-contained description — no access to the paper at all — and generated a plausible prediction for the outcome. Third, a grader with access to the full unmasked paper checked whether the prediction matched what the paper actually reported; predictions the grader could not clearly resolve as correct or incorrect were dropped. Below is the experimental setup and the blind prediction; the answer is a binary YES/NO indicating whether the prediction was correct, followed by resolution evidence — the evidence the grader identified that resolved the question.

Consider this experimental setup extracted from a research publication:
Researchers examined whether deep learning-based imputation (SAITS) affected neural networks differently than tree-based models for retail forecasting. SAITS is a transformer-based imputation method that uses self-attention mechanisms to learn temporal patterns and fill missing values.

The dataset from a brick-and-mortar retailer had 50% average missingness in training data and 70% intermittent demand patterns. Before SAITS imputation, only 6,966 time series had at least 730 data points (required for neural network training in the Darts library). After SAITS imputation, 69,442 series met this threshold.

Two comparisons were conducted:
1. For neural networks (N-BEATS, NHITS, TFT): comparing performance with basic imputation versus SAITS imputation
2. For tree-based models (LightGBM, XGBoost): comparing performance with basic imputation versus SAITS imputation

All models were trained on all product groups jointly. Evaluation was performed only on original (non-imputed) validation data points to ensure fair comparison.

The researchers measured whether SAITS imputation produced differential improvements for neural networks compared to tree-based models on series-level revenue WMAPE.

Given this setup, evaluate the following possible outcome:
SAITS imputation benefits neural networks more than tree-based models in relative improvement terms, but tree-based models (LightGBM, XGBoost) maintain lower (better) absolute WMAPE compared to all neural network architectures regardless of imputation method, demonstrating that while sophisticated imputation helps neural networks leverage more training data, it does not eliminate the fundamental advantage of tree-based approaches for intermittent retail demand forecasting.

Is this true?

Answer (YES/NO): NO